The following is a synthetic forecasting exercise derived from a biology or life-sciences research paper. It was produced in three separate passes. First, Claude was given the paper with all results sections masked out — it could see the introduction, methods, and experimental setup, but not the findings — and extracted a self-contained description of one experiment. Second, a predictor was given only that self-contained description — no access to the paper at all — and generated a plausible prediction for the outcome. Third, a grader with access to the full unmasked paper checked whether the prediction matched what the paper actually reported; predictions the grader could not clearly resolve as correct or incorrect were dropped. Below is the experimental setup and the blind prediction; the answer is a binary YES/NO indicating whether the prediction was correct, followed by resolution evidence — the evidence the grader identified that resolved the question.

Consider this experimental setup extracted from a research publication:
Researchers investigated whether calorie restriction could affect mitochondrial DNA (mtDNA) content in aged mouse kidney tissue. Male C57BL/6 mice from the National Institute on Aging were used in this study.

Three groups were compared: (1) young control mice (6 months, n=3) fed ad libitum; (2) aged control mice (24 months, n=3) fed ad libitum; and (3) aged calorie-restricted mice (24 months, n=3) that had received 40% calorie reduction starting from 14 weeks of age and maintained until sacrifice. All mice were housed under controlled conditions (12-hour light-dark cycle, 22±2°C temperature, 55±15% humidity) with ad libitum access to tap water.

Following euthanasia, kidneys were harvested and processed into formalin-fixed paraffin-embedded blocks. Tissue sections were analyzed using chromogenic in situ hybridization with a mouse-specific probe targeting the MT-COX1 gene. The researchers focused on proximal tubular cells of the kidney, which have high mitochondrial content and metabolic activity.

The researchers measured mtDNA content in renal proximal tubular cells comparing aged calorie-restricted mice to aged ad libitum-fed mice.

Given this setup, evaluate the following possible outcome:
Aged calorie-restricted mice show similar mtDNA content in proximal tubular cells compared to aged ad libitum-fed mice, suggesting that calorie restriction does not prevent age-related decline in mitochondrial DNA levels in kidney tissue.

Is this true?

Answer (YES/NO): NO